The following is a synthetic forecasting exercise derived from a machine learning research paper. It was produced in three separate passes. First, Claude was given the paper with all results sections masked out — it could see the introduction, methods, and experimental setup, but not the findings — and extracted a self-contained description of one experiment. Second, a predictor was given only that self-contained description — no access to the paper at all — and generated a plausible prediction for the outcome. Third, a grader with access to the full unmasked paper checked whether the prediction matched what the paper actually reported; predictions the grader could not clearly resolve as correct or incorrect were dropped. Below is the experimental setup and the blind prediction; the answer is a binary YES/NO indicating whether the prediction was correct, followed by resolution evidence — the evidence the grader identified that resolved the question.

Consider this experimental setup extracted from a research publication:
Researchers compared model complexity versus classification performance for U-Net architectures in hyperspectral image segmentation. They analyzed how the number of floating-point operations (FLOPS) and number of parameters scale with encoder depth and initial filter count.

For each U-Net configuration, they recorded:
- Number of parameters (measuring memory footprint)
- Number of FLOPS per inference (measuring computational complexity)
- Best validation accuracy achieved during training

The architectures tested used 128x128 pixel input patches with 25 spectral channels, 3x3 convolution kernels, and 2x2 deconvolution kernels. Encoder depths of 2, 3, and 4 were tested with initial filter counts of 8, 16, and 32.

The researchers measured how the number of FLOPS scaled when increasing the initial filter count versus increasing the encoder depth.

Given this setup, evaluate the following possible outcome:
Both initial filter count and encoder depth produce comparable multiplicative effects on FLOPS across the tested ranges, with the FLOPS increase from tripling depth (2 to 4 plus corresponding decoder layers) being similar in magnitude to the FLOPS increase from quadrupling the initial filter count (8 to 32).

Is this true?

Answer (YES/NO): NO